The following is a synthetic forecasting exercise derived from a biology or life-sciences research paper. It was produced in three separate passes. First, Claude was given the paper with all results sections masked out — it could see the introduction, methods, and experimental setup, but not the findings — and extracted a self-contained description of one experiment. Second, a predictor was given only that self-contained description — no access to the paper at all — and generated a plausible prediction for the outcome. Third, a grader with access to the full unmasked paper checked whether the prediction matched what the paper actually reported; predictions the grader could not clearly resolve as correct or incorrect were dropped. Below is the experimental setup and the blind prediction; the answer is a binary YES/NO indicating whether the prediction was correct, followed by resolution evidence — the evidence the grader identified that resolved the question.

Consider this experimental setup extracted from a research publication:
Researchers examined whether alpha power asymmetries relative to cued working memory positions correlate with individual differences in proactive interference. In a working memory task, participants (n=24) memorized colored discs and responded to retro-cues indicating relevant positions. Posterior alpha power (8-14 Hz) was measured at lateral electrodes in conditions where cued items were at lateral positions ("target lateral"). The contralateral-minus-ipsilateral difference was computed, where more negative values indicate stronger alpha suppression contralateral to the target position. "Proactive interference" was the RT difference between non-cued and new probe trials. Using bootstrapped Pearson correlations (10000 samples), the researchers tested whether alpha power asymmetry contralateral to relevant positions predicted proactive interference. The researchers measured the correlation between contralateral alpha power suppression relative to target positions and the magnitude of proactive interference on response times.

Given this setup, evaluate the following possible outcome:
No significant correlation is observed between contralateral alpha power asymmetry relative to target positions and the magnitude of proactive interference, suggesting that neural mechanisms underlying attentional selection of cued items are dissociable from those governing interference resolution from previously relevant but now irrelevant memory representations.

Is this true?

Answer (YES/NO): NO